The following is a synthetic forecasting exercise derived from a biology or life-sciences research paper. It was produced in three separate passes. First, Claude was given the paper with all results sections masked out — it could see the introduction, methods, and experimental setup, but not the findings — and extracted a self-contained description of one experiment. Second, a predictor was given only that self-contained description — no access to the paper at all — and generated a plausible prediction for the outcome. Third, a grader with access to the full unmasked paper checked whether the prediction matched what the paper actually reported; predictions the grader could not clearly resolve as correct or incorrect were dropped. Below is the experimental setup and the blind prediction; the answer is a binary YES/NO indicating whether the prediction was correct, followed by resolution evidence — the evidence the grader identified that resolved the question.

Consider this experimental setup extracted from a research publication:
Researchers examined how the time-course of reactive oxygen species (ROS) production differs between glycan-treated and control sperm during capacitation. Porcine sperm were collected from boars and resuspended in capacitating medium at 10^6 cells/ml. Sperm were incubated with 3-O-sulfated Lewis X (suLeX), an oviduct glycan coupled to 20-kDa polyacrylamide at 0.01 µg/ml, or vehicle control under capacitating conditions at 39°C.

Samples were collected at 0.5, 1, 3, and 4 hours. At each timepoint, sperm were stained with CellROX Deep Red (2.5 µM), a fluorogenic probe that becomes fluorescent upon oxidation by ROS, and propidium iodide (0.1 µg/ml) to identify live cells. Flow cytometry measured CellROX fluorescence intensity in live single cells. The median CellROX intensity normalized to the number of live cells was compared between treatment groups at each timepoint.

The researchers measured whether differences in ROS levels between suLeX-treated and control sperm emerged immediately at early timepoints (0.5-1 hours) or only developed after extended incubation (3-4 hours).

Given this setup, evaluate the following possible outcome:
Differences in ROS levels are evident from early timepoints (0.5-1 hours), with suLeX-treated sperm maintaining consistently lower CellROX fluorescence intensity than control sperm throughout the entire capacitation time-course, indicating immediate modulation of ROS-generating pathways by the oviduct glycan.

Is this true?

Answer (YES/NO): NO